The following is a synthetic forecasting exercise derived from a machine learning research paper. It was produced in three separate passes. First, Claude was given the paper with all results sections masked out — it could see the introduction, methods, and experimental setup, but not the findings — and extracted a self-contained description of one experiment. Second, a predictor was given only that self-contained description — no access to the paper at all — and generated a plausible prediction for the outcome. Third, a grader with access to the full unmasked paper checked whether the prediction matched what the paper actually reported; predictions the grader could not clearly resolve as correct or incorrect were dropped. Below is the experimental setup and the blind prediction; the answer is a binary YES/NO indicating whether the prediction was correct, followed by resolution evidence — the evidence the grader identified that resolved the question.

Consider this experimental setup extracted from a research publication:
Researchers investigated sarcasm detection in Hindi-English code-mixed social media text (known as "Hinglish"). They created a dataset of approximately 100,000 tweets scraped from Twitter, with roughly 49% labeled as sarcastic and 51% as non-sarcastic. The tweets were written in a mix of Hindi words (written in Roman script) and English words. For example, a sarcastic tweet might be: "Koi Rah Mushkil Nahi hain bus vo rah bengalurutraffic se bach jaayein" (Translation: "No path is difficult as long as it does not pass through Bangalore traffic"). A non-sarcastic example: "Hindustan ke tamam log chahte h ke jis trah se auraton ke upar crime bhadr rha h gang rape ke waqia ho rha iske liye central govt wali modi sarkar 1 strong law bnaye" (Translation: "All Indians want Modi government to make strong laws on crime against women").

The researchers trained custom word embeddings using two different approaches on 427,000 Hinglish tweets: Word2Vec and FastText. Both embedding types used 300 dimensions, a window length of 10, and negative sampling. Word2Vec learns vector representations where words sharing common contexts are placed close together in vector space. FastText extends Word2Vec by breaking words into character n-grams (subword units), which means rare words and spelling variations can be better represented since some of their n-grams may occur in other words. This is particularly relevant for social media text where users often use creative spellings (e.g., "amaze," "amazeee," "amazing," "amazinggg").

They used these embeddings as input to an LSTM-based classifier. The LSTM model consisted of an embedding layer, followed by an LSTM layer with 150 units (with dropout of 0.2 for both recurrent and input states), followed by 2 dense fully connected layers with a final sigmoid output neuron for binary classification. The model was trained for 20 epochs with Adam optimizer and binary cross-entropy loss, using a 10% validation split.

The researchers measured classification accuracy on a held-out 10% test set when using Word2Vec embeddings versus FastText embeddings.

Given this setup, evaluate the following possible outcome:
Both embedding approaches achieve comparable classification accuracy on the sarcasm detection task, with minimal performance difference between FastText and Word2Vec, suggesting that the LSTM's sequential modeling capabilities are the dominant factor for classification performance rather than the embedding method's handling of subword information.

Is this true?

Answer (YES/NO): NO